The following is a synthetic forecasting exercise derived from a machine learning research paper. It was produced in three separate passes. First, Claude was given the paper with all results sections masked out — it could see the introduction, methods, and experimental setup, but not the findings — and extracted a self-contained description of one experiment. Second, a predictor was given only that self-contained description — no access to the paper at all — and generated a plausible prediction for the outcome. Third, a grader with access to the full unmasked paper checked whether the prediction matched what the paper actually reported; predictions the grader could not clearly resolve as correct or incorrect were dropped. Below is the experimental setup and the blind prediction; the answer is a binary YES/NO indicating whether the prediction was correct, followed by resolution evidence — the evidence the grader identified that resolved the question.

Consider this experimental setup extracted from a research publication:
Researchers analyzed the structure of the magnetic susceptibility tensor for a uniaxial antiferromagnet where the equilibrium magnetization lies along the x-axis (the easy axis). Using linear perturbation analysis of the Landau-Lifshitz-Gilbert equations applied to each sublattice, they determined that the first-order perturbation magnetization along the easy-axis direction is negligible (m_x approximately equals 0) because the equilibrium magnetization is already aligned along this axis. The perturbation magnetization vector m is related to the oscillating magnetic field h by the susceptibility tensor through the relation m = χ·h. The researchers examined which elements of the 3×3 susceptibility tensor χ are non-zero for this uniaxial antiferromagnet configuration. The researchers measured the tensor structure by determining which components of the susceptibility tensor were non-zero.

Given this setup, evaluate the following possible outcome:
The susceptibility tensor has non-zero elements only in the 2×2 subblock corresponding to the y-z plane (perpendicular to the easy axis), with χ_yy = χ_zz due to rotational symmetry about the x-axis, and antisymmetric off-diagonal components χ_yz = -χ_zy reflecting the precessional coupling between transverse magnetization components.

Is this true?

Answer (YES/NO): NO